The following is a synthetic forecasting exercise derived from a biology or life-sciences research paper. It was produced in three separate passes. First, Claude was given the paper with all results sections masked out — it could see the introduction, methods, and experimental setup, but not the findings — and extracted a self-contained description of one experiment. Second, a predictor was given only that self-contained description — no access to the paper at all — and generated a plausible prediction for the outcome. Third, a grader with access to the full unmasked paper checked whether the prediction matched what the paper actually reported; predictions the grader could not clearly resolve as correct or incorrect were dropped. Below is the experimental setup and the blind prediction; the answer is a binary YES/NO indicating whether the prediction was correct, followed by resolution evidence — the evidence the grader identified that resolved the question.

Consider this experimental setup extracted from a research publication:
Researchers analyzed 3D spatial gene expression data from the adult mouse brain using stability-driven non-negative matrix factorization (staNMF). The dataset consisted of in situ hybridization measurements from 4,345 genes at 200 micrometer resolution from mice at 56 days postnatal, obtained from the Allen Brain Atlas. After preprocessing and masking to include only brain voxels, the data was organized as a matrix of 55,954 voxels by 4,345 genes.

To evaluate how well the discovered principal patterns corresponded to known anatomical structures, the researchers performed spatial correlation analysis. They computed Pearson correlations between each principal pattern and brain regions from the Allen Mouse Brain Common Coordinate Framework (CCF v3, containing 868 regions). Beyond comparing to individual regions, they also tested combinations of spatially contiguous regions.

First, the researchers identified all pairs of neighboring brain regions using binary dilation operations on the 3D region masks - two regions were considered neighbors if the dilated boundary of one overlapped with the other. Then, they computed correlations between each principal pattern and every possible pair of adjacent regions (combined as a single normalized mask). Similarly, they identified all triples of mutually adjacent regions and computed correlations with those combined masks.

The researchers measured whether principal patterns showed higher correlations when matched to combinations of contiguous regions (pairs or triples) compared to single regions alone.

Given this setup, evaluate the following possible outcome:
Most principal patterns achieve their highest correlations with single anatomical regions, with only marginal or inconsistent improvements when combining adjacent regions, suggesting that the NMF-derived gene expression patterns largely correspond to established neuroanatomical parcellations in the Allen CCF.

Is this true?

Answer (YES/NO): NO